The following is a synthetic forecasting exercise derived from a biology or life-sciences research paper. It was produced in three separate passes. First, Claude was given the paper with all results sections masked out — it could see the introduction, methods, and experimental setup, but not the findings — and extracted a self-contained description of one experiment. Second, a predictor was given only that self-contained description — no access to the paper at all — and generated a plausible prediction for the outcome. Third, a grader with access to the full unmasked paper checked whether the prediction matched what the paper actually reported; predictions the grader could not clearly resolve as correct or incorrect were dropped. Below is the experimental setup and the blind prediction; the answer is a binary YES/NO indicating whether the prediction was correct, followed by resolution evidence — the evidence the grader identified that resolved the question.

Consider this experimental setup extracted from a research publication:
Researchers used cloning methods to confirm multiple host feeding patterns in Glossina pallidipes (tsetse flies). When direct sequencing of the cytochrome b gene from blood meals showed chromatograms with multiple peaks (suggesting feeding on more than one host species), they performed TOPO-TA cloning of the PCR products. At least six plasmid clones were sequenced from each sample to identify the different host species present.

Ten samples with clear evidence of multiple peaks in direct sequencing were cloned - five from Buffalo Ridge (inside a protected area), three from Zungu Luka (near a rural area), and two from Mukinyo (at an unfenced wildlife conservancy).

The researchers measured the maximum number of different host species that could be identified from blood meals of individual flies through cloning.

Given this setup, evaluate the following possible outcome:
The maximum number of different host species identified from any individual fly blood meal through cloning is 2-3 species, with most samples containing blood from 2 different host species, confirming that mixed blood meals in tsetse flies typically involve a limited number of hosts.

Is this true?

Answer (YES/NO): NO